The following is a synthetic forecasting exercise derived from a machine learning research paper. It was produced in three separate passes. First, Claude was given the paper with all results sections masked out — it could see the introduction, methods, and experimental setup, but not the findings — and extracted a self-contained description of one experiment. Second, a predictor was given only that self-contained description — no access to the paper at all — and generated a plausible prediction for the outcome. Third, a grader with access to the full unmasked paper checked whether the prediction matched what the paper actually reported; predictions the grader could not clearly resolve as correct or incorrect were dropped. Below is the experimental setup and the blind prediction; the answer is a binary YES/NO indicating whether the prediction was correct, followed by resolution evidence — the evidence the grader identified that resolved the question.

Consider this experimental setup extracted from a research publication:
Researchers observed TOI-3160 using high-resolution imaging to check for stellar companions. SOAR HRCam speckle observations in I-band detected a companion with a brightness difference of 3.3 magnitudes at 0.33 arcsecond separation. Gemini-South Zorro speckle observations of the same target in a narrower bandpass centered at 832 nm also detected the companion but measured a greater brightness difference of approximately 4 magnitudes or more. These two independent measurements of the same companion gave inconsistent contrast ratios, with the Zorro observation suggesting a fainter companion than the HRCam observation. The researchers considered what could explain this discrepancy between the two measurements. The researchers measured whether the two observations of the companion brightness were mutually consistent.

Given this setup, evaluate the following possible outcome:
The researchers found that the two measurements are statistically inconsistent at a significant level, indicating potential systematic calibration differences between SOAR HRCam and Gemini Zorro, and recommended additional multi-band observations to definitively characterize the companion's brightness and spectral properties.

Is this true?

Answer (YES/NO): NO